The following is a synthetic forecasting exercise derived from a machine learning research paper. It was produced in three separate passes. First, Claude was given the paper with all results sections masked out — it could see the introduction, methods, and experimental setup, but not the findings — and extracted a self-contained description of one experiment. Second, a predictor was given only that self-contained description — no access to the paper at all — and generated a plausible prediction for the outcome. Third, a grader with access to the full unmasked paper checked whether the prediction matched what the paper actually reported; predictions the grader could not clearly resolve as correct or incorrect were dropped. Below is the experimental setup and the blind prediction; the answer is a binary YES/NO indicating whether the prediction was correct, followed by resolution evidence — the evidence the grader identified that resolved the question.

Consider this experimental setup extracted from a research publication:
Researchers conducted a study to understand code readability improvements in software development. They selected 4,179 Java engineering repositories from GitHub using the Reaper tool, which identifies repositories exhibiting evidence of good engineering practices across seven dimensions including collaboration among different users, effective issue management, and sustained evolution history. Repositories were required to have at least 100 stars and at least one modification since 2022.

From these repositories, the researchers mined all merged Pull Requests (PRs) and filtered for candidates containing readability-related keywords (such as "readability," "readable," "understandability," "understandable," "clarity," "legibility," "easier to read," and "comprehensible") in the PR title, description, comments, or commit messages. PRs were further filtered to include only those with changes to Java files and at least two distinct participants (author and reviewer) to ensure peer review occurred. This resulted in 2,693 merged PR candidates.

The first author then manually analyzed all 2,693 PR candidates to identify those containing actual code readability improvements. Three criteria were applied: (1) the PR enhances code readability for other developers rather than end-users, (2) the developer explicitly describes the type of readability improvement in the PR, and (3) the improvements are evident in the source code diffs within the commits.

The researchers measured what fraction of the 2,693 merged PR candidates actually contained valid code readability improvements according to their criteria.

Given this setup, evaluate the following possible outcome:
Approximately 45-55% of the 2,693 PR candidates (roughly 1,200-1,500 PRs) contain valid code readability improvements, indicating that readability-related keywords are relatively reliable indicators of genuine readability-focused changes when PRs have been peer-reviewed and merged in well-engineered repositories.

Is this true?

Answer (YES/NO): NO